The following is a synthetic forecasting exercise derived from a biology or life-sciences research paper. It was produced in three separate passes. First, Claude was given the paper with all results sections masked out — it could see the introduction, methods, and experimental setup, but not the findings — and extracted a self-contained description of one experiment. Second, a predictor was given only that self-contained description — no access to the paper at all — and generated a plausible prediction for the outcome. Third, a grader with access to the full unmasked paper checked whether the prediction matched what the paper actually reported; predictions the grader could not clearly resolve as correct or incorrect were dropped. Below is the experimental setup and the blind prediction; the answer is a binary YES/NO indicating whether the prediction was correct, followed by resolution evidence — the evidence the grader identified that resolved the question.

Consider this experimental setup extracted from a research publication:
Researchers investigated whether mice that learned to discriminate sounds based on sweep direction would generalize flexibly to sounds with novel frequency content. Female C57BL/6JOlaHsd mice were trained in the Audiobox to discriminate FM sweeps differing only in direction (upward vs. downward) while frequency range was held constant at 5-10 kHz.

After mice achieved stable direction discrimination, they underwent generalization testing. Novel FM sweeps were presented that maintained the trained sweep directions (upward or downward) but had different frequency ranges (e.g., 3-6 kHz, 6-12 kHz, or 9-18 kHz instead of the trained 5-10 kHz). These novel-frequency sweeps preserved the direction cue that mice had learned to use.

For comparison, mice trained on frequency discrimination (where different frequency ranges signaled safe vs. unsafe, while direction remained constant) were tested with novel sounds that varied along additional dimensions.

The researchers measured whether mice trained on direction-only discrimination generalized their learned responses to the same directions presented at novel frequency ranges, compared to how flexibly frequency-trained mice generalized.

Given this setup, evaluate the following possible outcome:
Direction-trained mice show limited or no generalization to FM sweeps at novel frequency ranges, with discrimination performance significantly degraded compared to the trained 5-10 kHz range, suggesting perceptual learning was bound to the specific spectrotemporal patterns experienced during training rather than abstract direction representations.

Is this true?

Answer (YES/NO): YES